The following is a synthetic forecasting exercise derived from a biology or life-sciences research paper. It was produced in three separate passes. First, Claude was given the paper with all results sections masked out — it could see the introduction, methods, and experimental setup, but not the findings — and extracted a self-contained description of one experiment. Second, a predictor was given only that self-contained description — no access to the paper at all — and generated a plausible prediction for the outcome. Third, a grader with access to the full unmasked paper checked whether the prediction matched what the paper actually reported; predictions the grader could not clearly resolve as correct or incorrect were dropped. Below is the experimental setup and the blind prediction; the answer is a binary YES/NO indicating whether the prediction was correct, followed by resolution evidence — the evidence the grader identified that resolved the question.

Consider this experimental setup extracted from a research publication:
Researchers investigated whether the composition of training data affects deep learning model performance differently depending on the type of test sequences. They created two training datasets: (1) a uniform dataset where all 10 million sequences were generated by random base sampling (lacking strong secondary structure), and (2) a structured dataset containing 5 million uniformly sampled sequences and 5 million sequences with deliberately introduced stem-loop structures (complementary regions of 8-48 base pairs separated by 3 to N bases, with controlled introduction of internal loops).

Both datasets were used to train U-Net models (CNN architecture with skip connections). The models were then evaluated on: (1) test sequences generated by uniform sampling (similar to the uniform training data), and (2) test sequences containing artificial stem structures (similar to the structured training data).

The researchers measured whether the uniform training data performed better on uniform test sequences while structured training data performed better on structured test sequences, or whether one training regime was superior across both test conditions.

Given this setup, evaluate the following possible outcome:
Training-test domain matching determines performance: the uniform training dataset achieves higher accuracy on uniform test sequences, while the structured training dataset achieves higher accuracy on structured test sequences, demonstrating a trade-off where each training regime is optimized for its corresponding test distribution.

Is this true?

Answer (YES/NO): YES